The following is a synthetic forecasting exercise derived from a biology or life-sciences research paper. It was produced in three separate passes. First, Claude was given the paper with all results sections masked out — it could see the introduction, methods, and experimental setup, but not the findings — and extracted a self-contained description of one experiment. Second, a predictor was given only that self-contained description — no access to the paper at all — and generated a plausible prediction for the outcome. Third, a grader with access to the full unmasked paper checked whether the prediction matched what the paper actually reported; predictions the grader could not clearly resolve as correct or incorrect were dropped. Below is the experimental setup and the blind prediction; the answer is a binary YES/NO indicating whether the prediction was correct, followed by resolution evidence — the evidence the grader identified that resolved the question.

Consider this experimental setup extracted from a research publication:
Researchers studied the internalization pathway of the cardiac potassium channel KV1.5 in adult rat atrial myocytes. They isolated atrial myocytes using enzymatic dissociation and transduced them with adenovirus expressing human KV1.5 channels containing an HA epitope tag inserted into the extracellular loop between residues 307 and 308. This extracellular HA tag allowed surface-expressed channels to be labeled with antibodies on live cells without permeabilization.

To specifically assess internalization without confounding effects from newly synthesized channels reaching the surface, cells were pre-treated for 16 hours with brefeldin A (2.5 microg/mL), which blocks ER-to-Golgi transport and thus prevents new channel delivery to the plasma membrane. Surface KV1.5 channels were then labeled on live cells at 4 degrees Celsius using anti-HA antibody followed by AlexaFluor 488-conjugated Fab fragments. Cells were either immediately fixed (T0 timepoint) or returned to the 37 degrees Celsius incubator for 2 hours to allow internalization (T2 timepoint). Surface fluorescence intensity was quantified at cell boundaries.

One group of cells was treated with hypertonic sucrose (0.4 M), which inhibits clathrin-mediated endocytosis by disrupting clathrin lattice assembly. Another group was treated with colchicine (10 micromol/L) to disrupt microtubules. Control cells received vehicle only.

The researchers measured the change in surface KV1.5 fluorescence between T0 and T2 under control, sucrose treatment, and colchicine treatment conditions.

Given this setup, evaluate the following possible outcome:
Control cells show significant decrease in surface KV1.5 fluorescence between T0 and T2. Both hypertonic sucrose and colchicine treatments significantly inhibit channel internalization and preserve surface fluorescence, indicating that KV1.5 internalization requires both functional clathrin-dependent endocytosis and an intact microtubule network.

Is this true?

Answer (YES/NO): YES